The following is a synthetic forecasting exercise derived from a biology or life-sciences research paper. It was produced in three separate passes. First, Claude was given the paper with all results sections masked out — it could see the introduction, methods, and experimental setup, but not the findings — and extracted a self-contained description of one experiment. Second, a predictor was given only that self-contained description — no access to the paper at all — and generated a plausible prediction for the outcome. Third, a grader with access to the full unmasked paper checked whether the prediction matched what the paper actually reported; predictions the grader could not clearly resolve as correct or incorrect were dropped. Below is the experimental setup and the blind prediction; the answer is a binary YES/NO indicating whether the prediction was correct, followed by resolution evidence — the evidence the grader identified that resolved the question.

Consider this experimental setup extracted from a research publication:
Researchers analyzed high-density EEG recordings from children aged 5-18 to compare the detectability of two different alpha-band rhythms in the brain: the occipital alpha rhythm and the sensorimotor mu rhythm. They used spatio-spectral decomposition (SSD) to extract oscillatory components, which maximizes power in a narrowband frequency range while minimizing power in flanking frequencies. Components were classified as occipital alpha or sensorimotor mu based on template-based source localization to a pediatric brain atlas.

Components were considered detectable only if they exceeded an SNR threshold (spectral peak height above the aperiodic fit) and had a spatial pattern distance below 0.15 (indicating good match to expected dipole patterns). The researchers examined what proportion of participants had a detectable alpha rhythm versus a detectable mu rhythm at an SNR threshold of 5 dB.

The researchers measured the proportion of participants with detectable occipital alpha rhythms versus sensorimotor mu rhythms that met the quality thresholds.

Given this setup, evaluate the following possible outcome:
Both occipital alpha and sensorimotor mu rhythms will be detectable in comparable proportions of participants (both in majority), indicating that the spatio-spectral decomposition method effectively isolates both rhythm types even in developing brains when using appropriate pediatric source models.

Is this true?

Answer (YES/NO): NO